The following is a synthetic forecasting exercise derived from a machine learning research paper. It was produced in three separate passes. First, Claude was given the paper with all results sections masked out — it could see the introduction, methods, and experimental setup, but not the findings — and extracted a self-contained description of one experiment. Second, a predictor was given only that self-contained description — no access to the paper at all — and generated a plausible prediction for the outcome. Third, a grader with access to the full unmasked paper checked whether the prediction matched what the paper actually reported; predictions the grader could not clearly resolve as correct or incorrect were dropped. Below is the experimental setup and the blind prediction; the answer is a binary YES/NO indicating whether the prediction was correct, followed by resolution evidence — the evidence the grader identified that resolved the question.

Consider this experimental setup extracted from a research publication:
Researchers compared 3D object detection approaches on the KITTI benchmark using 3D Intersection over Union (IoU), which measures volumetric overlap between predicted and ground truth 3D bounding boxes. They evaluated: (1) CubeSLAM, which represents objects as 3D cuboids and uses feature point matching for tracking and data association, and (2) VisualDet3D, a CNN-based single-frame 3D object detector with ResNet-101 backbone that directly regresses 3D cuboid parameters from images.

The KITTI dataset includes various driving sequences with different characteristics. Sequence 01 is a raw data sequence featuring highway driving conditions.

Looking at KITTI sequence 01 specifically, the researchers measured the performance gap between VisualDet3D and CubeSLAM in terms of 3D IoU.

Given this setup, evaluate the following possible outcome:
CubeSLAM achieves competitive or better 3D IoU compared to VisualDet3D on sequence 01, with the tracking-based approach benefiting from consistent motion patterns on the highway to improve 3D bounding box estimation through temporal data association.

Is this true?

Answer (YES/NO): YES